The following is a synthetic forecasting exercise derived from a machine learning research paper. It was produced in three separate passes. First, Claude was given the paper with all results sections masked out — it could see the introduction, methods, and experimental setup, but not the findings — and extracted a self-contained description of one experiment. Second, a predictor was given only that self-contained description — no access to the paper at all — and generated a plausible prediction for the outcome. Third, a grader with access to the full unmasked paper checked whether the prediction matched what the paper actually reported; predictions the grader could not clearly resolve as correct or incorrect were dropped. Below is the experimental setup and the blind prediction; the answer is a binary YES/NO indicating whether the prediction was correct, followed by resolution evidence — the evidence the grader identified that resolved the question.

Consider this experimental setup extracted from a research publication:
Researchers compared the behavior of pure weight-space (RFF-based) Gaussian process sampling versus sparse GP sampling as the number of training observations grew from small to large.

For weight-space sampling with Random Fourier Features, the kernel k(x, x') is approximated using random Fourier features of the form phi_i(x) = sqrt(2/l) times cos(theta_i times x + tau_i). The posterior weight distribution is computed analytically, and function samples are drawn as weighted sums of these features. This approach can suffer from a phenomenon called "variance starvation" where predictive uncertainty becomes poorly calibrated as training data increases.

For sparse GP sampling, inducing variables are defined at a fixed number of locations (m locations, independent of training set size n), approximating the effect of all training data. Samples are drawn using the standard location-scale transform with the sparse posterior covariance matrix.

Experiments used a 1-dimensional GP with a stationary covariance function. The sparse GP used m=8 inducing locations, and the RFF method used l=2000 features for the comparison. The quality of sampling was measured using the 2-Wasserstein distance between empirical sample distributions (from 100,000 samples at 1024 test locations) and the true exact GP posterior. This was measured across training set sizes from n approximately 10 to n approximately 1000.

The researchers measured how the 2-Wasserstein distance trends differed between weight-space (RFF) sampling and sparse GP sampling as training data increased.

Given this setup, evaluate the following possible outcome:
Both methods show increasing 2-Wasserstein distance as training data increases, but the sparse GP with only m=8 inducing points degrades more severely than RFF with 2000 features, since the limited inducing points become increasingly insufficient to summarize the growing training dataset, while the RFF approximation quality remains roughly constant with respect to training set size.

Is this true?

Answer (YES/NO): NO